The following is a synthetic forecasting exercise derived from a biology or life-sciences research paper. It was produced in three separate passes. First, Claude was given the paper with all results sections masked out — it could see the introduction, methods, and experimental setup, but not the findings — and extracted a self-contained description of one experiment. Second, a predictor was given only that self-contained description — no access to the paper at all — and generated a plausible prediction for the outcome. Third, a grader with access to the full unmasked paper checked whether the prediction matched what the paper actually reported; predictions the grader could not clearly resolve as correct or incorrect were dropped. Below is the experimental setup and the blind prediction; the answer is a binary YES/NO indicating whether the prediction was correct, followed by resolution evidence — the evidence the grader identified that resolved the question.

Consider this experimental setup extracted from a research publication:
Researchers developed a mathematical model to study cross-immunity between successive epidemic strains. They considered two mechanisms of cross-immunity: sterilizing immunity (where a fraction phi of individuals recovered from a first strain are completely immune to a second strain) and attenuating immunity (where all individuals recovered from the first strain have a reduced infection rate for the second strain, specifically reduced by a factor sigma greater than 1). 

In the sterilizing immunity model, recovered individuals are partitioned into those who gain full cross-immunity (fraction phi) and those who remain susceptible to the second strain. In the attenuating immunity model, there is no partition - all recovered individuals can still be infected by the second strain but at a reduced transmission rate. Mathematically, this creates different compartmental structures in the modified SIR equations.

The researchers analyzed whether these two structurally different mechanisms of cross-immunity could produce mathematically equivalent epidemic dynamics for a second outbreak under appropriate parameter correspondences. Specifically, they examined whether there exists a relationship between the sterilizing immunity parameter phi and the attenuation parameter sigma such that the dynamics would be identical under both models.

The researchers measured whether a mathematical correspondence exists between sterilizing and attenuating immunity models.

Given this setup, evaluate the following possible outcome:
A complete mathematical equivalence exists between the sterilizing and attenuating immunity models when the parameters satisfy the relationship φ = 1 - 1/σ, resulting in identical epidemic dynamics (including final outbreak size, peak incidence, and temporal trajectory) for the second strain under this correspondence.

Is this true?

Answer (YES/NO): NO